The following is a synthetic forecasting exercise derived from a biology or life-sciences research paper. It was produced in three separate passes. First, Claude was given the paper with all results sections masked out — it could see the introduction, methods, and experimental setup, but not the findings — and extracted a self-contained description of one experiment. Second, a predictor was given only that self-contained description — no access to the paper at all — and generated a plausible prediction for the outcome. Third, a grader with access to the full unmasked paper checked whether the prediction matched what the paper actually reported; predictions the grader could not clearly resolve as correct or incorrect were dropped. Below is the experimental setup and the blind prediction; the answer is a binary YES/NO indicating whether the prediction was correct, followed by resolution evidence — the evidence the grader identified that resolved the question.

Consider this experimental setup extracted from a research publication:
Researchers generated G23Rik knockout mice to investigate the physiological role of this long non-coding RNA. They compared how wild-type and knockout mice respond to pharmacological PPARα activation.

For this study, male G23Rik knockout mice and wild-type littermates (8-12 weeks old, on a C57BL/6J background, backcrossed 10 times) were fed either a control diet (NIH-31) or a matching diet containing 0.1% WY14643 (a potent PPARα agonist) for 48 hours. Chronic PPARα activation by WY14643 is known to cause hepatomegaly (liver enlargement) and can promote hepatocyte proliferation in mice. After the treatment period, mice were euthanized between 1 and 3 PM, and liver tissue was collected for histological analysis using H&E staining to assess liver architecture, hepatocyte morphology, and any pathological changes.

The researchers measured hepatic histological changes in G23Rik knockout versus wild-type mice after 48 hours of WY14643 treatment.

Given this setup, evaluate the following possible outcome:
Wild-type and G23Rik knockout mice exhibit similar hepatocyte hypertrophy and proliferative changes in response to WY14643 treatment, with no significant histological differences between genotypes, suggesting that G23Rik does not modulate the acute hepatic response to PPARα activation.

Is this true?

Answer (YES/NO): YES